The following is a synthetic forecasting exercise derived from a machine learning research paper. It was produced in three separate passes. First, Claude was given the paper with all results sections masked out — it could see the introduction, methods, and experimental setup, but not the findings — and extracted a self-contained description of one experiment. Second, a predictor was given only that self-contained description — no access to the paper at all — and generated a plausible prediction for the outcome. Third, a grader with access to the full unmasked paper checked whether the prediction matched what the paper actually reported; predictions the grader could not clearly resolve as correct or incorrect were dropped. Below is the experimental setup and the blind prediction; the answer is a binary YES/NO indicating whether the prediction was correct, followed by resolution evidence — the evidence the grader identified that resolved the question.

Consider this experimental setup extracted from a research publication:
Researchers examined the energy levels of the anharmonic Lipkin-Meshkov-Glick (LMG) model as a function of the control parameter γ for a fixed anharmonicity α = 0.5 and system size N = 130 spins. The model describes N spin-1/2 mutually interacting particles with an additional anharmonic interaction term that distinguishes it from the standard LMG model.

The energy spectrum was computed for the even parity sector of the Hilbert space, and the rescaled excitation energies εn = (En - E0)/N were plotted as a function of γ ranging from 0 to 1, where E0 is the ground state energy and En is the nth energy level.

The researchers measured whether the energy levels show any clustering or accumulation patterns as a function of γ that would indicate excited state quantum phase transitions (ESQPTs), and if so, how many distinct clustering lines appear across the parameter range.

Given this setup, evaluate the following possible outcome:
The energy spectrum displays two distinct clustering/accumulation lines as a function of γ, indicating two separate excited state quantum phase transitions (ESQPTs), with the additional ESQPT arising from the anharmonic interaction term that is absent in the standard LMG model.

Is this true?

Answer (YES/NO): YES